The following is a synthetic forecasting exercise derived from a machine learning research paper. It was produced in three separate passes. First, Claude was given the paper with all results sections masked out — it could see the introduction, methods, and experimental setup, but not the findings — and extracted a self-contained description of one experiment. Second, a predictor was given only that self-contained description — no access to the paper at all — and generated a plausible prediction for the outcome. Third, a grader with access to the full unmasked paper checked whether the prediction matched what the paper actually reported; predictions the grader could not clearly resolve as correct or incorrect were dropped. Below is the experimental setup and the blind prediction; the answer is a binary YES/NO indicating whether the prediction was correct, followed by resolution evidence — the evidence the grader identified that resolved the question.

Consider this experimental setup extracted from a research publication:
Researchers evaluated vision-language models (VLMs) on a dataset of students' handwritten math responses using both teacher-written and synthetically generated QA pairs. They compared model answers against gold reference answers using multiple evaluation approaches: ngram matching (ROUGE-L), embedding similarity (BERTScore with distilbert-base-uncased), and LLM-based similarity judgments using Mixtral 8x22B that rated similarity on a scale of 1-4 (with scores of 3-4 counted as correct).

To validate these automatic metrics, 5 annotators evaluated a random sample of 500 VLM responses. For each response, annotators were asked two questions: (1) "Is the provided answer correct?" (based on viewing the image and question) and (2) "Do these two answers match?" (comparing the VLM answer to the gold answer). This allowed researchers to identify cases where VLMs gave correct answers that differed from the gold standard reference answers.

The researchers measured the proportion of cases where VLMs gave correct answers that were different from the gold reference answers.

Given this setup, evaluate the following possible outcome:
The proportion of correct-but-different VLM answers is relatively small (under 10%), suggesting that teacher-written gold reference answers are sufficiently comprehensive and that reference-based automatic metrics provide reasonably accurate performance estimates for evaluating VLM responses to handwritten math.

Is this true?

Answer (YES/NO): YES